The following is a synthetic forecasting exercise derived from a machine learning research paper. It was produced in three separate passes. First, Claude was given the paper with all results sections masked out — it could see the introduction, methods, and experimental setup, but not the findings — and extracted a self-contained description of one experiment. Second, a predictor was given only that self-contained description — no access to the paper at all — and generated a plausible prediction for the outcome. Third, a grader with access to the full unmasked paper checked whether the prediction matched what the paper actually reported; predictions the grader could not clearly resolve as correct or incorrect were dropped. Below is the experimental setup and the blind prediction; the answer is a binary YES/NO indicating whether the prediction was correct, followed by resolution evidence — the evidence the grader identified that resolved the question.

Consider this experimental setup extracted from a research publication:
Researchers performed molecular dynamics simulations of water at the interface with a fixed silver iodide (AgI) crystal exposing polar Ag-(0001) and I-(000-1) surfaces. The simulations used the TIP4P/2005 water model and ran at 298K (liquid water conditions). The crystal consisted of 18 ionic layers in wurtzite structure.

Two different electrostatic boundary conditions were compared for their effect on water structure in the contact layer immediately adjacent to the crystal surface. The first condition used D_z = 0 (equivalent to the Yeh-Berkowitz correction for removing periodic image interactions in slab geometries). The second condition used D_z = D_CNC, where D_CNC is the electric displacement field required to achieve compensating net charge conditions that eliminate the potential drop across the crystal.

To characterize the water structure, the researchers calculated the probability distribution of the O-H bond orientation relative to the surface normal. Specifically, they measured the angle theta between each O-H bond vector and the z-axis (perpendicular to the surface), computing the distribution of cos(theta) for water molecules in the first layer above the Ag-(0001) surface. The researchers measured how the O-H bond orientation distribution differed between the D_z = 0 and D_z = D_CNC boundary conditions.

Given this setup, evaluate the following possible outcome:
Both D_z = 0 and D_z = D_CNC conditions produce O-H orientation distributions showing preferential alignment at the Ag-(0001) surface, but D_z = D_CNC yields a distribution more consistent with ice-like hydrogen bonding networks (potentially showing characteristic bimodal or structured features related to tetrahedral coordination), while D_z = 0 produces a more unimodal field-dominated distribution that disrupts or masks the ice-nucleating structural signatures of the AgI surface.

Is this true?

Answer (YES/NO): NO